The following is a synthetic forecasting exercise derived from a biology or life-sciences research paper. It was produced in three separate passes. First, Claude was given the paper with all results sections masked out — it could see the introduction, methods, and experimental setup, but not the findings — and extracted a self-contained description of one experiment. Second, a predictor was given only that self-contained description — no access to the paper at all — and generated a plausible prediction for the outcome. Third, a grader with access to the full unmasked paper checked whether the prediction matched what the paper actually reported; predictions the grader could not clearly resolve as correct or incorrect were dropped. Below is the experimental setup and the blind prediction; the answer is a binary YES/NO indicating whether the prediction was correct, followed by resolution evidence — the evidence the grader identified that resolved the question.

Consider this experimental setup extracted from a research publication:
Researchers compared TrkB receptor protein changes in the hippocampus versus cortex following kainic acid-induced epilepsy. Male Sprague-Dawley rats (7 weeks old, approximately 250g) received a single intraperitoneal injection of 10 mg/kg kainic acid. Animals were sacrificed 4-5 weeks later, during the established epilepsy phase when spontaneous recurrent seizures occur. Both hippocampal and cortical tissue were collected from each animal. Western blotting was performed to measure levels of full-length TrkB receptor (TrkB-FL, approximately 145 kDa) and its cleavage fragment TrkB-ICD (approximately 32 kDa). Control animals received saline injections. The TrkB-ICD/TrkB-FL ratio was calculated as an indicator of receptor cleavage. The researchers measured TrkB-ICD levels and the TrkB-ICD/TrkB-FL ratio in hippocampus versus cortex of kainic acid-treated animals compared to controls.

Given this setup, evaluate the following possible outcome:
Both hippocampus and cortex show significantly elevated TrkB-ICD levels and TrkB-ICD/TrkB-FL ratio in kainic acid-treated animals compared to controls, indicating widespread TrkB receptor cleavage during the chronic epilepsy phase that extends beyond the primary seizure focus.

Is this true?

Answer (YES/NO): NO